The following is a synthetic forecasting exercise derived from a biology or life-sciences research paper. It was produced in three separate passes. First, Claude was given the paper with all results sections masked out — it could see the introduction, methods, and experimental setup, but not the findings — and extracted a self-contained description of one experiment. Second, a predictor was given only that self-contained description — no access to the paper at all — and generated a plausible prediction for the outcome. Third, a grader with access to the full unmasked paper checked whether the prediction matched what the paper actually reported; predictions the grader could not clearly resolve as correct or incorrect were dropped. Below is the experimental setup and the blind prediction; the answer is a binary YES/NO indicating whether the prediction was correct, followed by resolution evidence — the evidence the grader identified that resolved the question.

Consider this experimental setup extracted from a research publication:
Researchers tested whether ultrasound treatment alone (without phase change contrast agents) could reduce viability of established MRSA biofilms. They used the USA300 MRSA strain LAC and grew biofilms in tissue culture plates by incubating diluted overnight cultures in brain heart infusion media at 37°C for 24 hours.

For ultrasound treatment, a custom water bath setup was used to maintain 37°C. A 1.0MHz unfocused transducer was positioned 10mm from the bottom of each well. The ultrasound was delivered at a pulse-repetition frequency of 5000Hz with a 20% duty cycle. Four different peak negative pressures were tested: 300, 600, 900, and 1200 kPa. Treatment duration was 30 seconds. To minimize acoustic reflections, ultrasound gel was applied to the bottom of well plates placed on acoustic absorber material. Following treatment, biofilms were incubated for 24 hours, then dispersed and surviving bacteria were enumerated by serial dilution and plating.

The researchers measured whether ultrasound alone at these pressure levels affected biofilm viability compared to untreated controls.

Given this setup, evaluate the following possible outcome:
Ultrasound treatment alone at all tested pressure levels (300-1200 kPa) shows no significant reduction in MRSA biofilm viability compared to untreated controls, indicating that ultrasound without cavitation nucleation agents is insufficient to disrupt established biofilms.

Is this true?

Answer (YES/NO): NO